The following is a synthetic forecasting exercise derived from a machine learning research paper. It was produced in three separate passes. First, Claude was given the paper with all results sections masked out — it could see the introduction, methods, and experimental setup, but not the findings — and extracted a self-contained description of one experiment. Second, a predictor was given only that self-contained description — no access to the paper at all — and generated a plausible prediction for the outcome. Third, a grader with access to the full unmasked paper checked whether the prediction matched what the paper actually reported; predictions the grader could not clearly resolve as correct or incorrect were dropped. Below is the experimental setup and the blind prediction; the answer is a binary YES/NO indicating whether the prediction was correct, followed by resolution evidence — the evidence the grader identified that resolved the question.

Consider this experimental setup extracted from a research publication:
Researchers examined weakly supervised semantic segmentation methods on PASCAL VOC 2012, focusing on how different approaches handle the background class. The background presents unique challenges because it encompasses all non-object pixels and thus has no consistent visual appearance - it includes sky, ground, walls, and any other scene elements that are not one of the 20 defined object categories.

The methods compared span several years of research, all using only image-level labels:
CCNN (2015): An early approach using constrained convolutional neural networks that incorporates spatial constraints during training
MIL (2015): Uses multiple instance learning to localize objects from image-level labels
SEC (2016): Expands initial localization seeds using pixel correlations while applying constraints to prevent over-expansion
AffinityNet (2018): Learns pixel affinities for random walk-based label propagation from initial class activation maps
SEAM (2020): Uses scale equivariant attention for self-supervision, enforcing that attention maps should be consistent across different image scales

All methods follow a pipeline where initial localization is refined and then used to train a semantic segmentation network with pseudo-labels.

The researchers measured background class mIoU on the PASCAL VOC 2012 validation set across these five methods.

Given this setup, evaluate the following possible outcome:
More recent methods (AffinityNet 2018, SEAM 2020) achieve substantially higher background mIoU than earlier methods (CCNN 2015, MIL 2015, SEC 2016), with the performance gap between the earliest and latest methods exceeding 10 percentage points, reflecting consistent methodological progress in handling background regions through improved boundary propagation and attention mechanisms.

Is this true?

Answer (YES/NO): YES